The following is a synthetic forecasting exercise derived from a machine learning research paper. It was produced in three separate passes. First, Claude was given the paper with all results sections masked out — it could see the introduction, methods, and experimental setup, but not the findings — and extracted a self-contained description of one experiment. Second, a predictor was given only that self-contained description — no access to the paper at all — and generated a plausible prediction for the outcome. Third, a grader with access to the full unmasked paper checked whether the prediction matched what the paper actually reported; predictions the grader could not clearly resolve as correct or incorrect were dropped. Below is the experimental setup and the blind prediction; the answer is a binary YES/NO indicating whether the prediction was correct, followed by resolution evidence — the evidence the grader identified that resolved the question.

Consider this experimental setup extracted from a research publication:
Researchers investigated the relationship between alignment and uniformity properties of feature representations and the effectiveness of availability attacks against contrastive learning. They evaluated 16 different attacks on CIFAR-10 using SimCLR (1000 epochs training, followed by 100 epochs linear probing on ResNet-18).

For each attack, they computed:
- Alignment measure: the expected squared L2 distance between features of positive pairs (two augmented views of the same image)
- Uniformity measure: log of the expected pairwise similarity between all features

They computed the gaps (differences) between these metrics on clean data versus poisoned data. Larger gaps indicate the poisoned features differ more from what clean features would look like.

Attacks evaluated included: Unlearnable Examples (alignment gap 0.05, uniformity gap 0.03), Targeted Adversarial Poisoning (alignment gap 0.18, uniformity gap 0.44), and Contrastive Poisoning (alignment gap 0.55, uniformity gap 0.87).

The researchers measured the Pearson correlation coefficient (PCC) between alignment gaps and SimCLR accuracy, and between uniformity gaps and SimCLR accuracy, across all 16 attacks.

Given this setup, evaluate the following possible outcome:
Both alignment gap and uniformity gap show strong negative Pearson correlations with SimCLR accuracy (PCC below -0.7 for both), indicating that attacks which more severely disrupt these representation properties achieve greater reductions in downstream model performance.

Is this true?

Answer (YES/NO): YES